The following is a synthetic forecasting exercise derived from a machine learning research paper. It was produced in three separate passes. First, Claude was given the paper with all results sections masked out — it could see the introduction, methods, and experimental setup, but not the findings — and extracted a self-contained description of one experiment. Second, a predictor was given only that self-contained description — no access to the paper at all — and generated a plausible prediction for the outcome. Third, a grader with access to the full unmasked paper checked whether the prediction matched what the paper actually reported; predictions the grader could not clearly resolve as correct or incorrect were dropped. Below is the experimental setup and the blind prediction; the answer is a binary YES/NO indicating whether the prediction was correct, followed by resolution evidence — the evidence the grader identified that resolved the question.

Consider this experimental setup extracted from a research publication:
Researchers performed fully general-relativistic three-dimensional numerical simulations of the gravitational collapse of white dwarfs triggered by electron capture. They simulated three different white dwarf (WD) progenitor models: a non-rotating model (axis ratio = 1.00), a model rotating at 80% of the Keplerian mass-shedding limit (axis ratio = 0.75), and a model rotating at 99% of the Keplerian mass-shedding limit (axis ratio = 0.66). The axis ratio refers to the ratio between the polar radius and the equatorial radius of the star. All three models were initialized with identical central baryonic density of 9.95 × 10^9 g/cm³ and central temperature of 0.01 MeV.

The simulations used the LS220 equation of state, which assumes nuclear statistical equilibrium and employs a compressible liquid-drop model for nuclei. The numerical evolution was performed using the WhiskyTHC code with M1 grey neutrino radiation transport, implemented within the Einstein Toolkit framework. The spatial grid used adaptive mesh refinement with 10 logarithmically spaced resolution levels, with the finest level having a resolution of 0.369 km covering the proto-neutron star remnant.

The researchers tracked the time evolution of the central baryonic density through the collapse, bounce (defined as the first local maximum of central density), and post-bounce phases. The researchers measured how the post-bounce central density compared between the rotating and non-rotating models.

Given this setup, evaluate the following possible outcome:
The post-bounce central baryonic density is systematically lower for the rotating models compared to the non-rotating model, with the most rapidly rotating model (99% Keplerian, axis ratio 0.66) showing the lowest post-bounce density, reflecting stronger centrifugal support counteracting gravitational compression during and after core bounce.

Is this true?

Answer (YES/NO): YES